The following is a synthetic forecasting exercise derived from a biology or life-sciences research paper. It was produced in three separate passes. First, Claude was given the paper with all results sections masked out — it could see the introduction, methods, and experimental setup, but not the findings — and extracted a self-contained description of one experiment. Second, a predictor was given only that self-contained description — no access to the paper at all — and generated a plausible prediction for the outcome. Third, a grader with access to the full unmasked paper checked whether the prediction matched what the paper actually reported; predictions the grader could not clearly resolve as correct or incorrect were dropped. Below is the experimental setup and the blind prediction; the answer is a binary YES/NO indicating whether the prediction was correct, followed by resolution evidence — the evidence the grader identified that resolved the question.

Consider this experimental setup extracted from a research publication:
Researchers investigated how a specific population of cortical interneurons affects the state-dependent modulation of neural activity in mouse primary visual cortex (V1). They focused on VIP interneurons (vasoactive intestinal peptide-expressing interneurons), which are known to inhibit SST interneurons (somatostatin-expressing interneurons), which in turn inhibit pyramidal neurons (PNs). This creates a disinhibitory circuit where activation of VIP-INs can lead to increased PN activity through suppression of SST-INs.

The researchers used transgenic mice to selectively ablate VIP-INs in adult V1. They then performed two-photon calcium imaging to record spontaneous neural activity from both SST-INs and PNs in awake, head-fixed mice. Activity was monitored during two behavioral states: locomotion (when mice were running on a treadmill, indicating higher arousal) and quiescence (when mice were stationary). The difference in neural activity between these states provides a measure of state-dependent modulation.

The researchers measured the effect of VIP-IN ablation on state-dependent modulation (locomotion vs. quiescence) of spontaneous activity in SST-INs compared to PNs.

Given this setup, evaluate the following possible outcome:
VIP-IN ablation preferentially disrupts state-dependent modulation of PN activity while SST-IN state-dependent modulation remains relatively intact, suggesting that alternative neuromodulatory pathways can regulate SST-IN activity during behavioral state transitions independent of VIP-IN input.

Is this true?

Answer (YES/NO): NO